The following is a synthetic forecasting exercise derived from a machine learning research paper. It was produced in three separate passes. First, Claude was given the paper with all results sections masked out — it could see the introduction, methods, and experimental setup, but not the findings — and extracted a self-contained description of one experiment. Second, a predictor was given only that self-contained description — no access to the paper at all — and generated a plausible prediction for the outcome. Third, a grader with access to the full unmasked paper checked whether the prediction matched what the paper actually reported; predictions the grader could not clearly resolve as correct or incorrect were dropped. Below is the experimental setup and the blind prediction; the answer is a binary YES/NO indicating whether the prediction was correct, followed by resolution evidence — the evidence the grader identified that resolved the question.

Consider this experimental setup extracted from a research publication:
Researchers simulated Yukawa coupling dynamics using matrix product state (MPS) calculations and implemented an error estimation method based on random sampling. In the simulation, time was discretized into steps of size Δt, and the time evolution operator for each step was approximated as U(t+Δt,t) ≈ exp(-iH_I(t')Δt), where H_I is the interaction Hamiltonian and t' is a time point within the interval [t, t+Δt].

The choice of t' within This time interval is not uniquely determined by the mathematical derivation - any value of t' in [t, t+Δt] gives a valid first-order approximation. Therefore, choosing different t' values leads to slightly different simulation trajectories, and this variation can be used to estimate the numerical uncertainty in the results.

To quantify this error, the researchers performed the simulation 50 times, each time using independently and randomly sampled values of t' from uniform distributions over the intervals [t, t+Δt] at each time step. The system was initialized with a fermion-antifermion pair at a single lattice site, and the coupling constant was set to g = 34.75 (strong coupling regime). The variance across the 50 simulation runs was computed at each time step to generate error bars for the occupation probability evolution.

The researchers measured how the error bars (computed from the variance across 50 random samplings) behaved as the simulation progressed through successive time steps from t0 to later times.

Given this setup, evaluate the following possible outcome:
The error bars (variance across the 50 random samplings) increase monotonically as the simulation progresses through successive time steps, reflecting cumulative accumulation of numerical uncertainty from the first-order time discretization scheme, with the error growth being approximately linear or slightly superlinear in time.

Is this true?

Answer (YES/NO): NO